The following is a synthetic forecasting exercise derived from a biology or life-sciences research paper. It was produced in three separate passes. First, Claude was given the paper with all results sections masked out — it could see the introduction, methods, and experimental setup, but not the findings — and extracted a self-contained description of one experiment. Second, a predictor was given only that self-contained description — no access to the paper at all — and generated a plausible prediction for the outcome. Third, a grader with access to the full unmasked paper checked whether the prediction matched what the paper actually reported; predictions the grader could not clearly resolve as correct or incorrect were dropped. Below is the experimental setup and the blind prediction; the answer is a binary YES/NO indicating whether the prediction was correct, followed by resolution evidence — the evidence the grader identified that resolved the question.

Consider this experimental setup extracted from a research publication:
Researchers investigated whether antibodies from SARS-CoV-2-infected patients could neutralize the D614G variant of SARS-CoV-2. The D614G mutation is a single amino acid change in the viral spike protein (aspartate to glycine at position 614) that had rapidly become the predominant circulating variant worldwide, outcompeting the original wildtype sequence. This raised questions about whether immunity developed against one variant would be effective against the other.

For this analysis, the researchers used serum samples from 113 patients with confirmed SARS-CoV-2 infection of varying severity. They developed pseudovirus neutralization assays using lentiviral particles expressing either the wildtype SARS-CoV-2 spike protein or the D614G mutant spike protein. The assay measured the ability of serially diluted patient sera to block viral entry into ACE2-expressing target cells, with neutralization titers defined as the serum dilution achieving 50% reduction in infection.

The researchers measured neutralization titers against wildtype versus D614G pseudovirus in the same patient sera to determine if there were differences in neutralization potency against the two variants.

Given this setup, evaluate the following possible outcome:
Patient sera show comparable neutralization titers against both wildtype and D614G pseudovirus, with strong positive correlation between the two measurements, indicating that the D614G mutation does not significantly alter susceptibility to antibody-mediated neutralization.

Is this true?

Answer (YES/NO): NO